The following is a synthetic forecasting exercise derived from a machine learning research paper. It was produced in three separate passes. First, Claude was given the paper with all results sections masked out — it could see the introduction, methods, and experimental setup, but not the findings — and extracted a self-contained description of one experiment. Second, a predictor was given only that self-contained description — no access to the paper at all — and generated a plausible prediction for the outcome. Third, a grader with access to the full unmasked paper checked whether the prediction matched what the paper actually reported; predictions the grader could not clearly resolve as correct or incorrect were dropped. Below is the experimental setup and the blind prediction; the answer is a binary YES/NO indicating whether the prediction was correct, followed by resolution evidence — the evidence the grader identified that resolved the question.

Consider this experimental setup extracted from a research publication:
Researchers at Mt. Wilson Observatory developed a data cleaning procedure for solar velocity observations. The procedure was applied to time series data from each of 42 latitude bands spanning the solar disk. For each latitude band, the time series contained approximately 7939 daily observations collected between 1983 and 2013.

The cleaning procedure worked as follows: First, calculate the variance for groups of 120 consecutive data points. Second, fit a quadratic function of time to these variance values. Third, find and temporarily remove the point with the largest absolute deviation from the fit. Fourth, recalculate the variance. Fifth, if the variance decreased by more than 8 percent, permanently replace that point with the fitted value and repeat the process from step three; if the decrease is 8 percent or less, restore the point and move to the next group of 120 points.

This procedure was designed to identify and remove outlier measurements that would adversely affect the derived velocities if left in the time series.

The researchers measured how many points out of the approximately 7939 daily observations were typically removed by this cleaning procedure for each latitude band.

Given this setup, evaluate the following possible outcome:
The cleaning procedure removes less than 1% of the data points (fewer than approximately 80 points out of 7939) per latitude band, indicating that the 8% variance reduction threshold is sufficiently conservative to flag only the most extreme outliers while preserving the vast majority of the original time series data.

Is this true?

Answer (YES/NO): YES